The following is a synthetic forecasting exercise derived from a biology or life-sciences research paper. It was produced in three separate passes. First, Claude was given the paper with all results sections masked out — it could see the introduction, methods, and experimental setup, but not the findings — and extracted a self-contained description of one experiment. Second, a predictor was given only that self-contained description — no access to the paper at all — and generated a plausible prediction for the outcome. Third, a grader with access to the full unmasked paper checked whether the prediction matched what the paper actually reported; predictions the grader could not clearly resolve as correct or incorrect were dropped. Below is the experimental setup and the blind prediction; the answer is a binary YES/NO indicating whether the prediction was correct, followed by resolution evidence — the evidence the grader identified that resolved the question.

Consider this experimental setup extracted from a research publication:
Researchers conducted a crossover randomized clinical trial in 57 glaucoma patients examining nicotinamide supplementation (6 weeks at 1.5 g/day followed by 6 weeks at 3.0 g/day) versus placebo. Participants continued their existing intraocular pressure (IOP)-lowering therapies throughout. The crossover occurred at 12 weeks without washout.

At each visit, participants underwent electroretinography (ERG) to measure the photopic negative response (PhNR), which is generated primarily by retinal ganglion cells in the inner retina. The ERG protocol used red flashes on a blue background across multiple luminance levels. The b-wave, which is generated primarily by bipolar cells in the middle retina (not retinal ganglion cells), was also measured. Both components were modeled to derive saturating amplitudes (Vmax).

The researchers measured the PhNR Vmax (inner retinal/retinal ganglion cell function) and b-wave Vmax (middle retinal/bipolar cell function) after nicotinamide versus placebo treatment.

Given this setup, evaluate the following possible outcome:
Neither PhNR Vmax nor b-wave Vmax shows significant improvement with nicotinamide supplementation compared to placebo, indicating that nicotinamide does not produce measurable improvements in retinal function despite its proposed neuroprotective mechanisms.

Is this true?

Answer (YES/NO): NO